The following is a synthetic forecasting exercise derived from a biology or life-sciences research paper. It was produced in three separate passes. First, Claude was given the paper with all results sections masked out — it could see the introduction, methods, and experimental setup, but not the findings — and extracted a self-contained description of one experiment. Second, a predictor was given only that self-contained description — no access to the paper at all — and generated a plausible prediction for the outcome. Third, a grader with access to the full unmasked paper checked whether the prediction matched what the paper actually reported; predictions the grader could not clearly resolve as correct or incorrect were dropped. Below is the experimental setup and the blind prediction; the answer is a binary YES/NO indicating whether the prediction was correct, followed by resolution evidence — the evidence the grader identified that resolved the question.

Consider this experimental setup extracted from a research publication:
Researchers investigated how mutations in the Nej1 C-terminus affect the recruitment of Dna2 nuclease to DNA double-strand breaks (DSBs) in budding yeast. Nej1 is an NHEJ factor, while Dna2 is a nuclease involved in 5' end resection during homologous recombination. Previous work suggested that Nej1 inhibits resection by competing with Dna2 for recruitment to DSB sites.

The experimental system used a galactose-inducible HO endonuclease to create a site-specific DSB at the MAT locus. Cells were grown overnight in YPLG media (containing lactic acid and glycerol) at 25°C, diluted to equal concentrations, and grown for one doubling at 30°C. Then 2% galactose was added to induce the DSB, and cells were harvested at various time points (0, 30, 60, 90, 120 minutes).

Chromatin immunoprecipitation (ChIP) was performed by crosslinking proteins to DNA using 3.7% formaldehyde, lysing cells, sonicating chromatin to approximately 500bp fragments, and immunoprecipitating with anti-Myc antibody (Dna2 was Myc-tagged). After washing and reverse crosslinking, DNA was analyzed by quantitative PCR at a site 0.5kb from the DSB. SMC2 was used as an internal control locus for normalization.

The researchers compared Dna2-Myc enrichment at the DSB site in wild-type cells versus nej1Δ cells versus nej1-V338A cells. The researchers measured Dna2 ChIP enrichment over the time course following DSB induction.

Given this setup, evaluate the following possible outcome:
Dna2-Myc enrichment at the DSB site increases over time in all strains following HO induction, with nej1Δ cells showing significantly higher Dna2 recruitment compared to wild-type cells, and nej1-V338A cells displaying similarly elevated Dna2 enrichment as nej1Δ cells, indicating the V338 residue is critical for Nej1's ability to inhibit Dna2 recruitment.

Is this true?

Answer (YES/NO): YES